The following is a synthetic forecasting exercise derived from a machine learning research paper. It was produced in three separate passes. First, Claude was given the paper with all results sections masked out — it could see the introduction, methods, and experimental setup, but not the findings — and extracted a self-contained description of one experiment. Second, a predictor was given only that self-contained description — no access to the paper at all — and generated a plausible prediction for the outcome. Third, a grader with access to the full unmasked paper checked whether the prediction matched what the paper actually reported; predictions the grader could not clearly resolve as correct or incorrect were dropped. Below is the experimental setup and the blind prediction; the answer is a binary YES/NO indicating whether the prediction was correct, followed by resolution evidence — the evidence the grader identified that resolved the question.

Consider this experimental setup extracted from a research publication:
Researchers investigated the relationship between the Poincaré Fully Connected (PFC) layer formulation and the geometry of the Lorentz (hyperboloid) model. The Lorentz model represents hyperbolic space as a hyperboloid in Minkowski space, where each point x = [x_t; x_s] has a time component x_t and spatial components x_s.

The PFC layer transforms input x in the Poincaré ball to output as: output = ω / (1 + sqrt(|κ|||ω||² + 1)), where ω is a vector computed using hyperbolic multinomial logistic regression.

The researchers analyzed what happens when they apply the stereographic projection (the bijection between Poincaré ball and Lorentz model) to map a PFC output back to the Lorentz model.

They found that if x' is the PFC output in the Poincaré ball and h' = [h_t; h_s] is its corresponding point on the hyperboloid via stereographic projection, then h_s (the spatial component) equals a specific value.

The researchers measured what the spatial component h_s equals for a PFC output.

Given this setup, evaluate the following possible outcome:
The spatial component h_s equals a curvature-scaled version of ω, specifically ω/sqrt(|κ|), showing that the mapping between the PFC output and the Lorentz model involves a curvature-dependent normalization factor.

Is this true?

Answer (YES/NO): NO